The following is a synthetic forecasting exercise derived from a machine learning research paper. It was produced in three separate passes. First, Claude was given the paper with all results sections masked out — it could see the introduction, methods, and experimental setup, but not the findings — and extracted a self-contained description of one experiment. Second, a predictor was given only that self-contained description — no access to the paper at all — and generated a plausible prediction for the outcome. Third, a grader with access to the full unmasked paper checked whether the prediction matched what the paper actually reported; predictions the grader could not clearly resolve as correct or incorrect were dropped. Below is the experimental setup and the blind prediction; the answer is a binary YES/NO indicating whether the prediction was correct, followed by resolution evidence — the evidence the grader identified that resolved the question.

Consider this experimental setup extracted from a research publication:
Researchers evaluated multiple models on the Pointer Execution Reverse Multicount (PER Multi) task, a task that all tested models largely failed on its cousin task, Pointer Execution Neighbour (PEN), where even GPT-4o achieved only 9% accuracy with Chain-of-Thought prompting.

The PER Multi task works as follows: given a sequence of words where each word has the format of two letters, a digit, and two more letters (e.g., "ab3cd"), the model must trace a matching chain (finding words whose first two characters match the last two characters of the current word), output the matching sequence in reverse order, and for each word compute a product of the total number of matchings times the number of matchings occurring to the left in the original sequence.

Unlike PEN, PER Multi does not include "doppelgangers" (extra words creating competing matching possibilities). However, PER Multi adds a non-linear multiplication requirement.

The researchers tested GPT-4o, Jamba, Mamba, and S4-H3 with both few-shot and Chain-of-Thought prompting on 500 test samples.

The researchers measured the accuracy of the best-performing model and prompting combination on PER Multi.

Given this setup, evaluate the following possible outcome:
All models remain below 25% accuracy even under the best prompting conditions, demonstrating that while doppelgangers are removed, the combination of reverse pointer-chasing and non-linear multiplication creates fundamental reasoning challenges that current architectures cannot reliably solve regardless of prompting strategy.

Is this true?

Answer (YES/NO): YES